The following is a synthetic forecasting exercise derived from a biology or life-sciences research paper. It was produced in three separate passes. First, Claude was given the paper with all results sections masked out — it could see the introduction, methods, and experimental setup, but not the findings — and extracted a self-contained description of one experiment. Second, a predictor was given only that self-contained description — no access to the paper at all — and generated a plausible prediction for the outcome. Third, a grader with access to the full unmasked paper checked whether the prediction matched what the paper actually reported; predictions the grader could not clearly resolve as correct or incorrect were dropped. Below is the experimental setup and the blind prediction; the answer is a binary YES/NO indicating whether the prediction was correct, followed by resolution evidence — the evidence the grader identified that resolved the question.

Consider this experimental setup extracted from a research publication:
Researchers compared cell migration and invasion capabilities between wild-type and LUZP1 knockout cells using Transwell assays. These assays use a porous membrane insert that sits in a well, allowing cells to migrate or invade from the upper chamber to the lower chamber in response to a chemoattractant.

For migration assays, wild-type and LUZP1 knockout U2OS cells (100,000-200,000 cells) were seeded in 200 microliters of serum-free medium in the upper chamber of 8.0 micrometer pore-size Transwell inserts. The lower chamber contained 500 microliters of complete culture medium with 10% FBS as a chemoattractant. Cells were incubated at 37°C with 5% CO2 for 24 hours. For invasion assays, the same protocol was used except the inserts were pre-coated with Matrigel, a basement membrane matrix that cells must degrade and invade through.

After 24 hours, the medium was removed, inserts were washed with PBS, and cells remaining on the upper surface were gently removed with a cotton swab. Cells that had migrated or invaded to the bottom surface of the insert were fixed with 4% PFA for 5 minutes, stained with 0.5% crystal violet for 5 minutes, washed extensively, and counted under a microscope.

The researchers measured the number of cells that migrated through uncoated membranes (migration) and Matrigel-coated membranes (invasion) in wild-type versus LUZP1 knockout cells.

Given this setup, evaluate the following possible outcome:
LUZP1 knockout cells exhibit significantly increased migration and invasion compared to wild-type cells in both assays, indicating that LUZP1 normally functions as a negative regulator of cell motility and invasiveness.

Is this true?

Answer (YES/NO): NO